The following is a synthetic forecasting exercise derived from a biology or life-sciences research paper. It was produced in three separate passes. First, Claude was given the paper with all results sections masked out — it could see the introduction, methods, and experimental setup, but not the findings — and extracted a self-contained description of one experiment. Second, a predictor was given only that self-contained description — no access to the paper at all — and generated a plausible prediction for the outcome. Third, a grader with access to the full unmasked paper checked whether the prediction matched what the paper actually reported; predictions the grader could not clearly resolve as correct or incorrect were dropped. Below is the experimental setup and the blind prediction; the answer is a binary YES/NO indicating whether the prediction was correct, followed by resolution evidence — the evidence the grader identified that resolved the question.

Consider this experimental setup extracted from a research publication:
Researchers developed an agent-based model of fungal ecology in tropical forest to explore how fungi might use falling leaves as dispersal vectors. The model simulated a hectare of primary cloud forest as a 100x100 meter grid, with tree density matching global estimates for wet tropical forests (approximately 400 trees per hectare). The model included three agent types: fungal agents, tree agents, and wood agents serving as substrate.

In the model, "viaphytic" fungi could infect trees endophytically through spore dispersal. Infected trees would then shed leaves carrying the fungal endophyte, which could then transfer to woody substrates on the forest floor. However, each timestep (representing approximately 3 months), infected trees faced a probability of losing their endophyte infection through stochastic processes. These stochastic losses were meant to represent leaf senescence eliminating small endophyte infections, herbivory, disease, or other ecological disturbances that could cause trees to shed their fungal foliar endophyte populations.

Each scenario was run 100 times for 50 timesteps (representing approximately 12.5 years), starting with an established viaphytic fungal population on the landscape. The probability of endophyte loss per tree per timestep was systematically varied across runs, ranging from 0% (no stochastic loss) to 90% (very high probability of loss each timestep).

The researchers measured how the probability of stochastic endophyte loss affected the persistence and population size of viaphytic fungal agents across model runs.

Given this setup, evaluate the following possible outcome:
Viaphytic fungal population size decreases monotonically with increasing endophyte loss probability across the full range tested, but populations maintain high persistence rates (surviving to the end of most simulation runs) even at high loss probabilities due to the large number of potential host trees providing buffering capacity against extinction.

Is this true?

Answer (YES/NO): NO